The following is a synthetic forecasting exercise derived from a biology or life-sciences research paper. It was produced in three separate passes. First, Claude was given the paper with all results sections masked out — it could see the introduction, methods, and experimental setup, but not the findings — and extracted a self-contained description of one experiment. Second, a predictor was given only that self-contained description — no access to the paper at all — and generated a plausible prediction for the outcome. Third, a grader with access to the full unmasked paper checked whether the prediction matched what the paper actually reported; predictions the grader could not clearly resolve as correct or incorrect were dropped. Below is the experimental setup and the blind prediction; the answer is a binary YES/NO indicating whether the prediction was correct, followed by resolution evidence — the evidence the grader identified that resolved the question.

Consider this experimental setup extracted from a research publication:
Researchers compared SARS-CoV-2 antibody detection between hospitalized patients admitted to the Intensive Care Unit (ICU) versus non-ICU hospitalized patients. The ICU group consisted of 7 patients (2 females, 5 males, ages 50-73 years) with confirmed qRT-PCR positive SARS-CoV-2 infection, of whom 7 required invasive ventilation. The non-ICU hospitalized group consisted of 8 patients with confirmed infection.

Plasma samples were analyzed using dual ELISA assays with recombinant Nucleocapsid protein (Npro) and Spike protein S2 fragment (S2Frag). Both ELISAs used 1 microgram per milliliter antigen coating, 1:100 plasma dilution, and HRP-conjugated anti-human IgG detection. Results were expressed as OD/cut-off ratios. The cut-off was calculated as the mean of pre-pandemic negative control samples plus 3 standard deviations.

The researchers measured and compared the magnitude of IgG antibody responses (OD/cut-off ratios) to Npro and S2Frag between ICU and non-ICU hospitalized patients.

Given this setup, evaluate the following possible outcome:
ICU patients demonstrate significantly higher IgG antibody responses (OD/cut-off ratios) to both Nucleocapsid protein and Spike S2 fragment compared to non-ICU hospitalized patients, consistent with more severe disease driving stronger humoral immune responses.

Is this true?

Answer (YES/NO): NO